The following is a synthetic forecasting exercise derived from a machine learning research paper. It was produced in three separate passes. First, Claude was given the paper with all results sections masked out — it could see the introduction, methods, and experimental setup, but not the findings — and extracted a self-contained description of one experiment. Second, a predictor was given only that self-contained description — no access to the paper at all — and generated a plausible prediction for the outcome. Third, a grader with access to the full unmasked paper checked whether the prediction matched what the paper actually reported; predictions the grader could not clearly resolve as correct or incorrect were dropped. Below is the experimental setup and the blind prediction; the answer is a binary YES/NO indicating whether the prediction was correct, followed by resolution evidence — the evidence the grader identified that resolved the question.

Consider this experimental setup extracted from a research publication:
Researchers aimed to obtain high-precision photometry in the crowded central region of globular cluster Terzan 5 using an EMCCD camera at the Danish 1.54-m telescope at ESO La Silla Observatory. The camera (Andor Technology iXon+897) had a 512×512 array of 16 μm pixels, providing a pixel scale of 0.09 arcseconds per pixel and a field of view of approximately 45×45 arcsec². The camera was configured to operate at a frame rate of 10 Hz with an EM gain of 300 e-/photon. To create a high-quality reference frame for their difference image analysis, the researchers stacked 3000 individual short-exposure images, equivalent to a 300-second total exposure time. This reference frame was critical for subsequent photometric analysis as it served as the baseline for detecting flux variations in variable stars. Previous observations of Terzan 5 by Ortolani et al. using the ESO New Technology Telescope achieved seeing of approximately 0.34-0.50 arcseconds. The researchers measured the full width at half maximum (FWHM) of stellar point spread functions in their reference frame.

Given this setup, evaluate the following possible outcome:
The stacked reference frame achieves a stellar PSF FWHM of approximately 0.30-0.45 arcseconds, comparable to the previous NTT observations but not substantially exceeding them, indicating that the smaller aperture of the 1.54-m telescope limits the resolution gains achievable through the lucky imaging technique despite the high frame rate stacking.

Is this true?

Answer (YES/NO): YES